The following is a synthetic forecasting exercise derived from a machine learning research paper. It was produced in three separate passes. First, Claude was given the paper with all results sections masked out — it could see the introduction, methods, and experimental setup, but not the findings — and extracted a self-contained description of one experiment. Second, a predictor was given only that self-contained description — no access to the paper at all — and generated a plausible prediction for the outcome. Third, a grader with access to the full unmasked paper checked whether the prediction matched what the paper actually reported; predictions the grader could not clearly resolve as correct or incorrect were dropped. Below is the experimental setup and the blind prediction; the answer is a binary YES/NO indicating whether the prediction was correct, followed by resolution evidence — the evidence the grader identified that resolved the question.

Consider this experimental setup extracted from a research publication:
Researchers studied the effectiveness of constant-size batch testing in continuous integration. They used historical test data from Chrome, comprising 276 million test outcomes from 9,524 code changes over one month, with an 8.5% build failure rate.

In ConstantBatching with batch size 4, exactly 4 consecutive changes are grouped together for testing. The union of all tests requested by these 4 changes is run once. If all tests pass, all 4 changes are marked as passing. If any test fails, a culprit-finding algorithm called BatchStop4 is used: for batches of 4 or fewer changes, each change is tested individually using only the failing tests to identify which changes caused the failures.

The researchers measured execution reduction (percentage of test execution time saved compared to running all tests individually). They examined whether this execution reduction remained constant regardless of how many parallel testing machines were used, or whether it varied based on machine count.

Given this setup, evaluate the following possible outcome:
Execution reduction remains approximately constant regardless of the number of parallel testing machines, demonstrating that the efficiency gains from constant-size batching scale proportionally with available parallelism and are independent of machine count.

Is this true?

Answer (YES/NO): YES